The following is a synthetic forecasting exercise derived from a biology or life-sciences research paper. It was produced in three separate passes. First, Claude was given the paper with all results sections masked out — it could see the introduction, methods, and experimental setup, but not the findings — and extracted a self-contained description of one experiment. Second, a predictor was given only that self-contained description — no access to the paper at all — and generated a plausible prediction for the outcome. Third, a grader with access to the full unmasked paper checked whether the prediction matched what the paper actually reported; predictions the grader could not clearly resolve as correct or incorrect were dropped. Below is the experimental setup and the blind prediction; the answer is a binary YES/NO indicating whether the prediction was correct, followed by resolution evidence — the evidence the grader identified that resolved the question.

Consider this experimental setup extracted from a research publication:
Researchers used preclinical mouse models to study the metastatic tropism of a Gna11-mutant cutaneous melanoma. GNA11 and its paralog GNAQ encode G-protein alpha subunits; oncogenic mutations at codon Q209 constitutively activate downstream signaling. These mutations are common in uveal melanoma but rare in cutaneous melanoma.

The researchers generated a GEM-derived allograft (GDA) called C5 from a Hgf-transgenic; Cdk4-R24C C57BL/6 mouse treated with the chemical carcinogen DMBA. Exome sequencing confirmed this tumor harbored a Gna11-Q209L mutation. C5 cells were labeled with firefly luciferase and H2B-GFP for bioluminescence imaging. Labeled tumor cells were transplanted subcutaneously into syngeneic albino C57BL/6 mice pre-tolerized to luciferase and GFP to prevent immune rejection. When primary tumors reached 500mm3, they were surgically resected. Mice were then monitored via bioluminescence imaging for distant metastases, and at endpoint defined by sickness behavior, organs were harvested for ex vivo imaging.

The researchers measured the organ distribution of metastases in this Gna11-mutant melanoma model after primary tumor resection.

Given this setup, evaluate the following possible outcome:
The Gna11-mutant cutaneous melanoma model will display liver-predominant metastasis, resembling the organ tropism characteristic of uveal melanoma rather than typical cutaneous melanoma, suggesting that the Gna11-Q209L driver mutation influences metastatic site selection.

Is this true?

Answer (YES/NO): YES